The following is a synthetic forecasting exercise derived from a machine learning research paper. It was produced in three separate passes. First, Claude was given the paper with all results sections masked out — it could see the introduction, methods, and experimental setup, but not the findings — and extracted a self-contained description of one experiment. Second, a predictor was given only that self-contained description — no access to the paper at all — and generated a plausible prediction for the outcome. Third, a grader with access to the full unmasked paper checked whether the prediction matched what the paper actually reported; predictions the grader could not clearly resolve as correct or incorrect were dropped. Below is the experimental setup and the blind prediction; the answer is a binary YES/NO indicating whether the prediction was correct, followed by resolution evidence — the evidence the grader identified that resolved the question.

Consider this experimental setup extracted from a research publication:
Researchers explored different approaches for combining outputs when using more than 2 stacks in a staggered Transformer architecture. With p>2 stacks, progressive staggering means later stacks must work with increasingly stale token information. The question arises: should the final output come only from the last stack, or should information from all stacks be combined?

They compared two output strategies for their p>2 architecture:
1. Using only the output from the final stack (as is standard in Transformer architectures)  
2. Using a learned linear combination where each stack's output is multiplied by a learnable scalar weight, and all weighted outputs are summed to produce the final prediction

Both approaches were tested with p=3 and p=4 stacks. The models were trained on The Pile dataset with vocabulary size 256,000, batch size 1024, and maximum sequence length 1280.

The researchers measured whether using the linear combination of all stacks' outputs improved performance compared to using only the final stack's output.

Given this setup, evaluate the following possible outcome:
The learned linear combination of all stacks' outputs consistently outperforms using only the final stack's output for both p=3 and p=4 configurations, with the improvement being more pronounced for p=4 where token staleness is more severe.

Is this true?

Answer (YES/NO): YES